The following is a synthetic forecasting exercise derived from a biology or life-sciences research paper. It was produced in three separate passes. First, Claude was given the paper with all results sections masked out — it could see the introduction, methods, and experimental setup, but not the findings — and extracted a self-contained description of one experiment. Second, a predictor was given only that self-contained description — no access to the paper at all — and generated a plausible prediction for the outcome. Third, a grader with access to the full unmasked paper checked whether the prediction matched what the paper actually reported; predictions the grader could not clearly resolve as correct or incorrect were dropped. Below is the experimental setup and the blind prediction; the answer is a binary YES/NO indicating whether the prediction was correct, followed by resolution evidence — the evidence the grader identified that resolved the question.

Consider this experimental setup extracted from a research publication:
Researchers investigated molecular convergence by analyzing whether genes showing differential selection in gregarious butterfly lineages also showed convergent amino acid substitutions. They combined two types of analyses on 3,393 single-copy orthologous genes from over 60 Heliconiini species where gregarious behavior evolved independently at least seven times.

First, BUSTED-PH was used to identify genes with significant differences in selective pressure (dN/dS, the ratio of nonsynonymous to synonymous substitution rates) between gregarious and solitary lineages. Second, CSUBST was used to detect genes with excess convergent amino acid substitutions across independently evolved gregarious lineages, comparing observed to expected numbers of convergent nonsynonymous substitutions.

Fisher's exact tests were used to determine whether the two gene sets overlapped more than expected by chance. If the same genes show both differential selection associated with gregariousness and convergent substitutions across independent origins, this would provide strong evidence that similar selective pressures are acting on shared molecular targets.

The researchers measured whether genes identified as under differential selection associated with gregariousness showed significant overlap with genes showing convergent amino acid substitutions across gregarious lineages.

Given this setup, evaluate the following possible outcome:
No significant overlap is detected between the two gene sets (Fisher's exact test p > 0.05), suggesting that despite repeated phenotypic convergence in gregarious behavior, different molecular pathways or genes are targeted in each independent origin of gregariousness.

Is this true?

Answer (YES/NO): NO